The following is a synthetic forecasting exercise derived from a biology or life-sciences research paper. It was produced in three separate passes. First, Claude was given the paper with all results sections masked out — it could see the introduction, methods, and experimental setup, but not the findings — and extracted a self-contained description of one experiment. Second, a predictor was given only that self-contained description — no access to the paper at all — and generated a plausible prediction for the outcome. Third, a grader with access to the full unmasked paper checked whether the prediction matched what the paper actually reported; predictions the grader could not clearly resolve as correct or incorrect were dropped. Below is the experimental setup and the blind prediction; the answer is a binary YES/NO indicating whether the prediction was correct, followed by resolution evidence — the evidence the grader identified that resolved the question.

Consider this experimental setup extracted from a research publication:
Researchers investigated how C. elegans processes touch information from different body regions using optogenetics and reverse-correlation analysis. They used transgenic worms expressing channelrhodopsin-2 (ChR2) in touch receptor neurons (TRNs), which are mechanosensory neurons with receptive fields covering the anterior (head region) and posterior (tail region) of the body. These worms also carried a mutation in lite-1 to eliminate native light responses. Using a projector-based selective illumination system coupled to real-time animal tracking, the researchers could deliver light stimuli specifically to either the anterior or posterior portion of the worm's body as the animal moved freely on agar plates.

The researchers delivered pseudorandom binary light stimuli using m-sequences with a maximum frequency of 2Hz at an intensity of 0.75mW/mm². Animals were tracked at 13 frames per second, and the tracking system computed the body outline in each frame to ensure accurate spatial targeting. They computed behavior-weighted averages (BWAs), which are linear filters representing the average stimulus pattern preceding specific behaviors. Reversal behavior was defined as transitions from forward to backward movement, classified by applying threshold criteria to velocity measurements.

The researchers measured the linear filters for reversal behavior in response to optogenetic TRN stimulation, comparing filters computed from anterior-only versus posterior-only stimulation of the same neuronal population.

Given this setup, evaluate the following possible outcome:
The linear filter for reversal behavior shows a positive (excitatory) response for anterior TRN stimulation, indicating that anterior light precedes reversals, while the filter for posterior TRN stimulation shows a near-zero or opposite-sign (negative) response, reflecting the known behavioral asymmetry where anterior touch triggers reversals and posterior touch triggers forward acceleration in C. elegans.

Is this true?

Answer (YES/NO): YES